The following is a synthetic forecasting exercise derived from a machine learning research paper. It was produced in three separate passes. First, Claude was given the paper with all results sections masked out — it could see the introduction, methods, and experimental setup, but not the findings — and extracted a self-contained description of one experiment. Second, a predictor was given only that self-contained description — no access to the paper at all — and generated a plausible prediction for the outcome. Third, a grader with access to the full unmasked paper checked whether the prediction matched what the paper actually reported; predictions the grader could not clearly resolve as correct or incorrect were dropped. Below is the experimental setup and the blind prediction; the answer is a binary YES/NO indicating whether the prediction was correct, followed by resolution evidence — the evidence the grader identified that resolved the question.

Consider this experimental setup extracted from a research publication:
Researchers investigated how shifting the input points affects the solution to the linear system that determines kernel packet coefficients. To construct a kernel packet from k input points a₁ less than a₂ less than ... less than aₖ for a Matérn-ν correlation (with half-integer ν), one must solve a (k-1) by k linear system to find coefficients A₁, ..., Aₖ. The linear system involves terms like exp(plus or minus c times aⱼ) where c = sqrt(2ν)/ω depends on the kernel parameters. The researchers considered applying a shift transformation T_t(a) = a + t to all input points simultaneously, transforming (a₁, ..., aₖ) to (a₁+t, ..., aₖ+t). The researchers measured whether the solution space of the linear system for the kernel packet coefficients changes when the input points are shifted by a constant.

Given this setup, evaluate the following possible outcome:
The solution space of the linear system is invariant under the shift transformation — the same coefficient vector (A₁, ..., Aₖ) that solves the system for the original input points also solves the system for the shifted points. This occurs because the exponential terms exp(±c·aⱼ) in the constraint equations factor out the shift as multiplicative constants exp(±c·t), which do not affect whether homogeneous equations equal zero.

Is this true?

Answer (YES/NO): YES